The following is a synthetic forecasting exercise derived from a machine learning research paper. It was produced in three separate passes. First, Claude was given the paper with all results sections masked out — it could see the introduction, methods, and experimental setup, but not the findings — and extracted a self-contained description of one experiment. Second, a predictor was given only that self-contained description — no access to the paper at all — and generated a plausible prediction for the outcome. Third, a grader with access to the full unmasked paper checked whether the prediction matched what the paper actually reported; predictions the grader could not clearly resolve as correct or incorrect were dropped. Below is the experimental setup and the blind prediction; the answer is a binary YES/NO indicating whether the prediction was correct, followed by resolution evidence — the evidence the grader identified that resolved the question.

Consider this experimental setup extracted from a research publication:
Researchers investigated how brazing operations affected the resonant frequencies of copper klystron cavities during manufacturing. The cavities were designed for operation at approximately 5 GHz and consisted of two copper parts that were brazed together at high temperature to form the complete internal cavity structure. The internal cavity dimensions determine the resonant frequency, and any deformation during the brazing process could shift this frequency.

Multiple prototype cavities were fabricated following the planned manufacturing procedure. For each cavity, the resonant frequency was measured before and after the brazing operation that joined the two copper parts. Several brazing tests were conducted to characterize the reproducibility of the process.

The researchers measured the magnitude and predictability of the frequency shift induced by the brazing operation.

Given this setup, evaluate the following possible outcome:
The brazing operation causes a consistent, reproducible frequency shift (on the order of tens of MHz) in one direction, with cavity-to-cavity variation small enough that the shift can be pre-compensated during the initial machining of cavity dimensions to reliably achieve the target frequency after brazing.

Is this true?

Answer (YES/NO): NO